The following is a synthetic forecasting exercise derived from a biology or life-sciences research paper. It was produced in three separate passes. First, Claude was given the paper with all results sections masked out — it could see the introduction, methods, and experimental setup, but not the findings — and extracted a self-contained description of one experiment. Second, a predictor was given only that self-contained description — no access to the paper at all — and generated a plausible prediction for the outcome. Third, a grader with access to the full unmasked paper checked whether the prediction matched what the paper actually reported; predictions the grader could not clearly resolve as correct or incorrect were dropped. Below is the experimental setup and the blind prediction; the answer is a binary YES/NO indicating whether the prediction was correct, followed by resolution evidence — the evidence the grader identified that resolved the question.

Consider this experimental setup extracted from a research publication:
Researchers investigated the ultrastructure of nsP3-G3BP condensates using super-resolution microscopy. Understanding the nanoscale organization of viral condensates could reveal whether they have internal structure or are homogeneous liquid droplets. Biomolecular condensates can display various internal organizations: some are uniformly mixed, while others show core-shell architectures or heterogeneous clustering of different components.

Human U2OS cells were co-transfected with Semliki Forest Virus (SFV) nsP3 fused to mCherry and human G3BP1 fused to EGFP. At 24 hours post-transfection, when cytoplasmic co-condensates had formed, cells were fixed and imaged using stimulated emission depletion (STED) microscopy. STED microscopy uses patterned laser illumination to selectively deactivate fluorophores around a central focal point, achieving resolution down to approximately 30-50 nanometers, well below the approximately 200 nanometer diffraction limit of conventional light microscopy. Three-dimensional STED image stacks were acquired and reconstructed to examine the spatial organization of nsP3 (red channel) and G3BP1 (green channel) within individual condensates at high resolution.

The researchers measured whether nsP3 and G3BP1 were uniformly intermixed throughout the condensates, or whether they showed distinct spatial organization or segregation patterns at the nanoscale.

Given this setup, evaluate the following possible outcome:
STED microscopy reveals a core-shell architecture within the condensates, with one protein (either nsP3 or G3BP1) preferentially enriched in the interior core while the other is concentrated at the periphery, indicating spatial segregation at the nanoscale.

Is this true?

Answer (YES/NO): NO